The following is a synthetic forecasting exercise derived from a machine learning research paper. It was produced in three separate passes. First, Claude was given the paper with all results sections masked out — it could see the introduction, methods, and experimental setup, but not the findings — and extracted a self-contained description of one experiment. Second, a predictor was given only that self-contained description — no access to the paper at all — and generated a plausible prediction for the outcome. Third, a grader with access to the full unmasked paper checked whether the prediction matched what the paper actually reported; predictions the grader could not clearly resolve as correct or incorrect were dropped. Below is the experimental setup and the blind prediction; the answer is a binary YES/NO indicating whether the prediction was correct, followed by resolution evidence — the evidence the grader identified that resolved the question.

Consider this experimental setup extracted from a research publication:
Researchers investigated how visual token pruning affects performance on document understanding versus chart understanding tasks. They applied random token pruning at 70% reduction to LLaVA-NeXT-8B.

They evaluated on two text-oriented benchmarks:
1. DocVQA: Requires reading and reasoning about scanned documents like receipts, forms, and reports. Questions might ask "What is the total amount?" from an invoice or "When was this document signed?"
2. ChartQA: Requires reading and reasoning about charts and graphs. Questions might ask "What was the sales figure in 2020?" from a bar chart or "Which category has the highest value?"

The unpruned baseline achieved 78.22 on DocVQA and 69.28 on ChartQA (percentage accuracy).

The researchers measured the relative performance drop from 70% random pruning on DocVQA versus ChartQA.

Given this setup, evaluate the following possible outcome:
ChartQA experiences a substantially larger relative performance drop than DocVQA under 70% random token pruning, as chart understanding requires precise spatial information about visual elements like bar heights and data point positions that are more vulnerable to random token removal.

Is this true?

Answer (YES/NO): NO